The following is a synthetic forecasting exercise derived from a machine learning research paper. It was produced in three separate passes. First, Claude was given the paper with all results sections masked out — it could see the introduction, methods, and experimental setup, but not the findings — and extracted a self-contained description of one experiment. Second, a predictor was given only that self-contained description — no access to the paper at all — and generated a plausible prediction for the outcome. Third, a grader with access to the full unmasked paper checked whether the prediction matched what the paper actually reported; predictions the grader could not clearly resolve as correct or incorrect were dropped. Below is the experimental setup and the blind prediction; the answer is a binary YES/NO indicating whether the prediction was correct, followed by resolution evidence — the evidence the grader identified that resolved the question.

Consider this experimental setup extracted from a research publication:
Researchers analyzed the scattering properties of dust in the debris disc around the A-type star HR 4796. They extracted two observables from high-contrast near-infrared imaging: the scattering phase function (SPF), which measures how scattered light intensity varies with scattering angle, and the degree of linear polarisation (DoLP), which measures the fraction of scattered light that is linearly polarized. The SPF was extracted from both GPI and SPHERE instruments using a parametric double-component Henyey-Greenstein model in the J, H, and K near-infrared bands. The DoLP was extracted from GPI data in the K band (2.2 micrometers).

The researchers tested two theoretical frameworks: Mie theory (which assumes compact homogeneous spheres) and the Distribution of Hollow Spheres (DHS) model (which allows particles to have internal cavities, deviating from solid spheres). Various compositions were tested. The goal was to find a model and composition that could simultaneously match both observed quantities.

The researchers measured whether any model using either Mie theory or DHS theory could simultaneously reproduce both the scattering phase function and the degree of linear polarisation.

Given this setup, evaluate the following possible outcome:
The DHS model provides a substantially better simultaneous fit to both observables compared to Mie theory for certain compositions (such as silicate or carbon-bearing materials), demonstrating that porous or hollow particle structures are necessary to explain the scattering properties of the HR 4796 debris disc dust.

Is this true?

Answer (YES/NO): NO